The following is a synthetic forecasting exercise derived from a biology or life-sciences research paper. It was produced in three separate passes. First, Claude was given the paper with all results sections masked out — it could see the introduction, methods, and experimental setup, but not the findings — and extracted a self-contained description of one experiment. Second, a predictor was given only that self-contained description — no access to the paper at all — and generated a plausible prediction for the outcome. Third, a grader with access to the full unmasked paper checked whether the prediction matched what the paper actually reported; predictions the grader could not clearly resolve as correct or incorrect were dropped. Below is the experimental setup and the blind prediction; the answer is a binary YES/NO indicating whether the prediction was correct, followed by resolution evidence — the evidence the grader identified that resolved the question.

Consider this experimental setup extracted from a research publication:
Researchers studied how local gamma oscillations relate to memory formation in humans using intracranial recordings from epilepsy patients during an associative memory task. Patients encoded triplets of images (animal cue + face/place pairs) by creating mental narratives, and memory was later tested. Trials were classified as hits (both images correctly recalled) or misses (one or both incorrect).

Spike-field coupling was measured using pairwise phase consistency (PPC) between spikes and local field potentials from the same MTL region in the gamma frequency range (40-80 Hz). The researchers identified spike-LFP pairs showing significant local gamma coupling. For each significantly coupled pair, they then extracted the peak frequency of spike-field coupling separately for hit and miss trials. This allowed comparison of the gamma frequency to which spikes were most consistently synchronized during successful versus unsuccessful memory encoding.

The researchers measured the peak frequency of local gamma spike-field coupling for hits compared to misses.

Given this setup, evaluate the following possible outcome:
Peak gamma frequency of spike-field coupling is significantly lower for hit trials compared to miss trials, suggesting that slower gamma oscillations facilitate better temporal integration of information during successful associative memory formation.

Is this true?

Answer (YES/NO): NO